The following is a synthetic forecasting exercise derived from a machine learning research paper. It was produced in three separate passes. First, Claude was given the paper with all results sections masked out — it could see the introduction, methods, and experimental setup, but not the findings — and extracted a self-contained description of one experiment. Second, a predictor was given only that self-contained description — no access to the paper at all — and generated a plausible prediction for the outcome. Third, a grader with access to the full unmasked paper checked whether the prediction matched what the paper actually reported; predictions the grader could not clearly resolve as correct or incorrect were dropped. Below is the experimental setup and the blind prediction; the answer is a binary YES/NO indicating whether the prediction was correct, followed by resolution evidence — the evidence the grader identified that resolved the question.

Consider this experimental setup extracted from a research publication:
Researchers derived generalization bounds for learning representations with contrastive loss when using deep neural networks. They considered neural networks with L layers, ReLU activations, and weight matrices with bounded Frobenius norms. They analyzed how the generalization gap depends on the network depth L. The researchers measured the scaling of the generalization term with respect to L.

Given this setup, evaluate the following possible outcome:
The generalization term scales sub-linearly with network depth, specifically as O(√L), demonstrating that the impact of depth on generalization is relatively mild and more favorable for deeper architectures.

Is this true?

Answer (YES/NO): YES